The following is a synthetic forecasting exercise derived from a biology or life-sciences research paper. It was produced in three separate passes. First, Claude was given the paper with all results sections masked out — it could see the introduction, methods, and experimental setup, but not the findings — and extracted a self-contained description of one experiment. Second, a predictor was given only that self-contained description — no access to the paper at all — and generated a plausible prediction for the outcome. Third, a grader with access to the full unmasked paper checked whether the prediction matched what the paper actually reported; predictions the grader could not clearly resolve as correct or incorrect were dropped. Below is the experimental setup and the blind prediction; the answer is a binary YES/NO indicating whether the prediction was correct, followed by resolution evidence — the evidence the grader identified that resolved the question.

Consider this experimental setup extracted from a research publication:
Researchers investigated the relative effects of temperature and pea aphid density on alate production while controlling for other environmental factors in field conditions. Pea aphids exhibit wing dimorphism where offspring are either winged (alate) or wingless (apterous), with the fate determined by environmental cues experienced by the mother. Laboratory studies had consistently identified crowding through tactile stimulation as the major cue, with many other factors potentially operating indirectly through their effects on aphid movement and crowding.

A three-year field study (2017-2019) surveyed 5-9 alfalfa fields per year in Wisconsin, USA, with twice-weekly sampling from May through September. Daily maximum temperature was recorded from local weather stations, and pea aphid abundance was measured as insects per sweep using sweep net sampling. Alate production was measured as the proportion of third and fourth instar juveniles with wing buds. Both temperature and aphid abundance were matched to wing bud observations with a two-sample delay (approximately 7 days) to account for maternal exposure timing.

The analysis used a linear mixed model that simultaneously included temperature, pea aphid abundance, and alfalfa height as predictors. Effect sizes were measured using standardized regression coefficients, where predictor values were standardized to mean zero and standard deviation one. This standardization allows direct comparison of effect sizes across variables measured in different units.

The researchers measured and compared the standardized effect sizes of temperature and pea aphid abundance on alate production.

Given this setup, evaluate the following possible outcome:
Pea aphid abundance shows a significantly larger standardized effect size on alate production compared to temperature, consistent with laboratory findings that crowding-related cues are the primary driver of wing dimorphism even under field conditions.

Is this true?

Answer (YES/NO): NO